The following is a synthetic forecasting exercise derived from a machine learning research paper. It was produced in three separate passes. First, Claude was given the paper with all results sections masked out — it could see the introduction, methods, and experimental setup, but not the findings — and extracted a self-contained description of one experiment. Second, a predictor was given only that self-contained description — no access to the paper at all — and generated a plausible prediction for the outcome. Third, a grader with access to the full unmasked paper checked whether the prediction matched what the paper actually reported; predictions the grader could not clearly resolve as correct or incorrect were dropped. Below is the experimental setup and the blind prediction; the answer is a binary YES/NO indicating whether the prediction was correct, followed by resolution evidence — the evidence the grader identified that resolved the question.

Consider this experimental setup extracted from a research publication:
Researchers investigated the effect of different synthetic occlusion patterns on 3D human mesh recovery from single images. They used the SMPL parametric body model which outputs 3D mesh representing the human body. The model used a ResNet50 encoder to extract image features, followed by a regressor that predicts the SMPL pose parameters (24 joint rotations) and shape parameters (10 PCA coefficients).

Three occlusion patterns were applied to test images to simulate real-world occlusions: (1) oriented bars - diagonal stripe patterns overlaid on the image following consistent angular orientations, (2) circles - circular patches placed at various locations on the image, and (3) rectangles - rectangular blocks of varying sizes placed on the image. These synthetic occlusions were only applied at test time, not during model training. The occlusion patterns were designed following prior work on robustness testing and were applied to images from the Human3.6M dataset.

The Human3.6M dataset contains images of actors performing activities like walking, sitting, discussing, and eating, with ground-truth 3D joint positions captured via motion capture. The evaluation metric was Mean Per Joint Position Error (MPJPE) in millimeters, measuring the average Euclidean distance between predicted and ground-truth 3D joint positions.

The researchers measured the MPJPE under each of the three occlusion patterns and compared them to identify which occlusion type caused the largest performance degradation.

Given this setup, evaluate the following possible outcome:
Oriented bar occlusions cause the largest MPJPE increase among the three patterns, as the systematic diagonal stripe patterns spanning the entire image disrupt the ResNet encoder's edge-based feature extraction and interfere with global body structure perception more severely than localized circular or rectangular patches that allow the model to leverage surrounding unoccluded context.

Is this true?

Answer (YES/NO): NO